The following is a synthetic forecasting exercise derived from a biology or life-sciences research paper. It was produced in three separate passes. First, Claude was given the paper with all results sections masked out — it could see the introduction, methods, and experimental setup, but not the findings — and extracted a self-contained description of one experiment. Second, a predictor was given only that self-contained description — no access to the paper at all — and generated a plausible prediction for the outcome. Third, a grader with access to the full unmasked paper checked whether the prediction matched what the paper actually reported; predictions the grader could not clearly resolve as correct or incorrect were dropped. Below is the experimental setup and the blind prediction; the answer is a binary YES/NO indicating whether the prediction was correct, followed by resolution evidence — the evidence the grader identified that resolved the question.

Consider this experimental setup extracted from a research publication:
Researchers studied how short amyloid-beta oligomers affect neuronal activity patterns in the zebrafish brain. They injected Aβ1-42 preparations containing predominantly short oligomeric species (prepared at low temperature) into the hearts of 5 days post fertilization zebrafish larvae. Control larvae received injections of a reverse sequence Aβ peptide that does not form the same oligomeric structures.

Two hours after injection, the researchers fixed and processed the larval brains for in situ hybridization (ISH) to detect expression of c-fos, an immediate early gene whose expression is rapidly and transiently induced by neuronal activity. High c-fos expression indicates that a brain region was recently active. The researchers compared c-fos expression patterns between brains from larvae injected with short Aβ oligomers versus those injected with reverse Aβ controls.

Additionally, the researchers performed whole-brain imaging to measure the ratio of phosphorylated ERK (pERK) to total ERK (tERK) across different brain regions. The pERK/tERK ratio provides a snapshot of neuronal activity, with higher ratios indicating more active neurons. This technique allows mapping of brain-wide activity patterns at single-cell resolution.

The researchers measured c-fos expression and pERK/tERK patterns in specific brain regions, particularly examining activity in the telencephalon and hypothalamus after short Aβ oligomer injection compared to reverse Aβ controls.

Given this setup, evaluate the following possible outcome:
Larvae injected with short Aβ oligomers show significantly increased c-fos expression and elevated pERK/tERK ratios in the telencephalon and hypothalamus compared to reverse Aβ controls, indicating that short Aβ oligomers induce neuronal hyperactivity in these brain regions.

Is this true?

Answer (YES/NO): YES